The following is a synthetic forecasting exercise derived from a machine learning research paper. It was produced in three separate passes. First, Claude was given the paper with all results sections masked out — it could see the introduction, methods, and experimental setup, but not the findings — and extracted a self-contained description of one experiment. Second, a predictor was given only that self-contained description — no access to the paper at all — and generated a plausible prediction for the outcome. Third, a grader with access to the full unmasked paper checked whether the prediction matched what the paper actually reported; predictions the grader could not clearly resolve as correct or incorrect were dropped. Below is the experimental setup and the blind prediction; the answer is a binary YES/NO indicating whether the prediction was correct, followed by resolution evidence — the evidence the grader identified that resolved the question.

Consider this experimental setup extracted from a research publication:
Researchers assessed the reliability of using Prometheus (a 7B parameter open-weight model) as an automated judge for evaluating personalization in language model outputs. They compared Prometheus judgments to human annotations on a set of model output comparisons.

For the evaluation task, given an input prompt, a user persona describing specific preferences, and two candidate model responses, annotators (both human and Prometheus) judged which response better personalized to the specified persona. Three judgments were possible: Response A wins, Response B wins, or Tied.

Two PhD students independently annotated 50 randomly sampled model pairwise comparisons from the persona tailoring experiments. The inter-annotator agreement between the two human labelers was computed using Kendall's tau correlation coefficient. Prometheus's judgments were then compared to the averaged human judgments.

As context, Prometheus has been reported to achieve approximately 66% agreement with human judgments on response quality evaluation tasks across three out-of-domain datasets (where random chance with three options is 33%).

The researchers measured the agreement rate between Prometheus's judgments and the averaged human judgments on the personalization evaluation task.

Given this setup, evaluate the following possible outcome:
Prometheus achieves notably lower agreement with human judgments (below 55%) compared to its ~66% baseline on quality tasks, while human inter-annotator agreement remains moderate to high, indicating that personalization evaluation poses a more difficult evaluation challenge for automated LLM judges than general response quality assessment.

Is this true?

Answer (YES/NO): NO